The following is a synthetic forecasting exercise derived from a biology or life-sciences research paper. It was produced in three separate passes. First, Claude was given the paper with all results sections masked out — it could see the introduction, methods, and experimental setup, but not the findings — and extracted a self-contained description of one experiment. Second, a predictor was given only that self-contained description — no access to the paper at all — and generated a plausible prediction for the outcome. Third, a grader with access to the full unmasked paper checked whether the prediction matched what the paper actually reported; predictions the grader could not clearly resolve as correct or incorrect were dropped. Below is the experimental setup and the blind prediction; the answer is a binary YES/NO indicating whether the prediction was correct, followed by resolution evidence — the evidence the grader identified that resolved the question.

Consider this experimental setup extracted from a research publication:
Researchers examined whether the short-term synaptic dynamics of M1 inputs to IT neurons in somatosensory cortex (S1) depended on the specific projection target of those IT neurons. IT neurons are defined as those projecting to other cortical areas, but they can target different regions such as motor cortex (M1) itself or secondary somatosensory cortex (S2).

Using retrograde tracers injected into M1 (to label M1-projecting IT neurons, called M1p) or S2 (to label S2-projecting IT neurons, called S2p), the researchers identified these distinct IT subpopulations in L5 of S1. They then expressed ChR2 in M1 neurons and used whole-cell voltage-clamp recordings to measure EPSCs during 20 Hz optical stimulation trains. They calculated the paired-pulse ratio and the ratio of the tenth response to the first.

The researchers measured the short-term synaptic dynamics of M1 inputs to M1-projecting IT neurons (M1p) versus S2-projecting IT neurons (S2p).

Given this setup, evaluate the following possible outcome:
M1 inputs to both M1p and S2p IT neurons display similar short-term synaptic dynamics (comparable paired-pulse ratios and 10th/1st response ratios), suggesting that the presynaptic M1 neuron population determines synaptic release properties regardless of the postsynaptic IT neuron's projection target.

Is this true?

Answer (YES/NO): YES